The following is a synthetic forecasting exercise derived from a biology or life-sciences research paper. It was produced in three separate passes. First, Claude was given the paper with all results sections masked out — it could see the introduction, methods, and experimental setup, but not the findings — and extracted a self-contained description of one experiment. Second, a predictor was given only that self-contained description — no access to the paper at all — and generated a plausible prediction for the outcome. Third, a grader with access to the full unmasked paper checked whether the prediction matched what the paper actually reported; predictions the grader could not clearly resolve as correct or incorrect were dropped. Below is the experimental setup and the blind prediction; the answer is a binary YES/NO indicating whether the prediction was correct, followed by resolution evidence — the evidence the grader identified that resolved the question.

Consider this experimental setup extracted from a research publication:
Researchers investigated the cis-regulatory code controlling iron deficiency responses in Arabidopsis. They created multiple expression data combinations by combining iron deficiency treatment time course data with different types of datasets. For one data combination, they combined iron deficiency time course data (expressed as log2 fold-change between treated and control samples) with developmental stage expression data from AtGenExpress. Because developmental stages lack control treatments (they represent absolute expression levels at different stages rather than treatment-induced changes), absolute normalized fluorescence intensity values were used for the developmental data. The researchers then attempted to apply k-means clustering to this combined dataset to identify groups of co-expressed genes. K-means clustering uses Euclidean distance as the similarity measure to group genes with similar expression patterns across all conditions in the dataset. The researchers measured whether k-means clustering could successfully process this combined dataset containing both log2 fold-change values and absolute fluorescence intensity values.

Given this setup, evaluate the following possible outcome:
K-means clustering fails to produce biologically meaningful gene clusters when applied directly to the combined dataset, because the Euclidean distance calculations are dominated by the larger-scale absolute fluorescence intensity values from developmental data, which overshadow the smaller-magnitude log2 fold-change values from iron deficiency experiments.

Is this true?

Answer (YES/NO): NO